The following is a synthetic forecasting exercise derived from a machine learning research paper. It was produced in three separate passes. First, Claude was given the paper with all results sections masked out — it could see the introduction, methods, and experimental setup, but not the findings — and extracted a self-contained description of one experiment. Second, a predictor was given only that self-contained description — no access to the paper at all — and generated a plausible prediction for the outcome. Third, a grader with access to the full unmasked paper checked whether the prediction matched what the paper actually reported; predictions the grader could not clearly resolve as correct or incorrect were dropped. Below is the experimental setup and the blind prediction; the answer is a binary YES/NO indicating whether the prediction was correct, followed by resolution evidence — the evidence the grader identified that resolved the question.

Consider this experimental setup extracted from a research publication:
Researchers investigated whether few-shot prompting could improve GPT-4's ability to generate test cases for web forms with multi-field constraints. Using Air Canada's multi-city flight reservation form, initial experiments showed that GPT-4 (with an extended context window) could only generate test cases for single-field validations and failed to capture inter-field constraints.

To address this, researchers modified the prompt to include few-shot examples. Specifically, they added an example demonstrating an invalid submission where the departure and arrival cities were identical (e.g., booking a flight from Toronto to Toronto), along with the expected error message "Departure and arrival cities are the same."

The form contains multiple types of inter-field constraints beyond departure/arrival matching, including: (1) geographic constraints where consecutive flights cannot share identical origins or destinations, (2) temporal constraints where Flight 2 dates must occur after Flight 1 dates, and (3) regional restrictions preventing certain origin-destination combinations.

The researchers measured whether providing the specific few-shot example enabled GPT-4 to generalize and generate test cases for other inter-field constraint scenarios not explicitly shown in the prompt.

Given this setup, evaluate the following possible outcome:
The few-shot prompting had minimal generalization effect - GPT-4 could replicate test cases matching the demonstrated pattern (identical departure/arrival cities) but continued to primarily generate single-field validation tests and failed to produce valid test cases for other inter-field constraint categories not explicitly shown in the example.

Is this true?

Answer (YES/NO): NO